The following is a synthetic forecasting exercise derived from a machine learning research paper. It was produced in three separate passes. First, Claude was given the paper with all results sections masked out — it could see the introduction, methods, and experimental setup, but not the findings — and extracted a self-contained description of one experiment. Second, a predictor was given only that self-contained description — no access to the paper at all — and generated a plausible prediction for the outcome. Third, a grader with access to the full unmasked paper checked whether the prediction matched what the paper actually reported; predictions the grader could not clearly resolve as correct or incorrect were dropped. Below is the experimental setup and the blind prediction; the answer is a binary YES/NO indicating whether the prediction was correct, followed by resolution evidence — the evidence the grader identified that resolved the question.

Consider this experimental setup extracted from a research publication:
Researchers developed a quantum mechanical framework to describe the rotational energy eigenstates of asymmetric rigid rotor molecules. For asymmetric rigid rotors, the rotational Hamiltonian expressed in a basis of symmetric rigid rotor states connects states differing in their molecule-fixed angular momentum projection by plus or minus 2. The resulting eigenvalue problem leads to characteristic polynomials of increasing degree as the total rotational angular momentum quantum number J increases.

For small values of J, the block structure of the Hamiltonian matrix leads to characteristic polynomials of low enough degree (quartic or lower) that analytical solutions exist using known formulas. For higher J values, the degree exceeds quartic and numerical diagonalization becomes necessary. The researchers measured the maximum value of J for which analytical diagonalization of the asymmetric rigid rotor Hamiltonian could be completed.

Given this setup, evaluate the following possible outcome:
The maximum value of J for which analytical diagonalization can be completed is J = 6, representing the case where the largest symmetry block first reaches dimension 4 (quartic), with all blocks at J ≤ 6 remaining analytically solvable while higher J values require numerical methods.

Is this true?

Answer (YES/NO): NO